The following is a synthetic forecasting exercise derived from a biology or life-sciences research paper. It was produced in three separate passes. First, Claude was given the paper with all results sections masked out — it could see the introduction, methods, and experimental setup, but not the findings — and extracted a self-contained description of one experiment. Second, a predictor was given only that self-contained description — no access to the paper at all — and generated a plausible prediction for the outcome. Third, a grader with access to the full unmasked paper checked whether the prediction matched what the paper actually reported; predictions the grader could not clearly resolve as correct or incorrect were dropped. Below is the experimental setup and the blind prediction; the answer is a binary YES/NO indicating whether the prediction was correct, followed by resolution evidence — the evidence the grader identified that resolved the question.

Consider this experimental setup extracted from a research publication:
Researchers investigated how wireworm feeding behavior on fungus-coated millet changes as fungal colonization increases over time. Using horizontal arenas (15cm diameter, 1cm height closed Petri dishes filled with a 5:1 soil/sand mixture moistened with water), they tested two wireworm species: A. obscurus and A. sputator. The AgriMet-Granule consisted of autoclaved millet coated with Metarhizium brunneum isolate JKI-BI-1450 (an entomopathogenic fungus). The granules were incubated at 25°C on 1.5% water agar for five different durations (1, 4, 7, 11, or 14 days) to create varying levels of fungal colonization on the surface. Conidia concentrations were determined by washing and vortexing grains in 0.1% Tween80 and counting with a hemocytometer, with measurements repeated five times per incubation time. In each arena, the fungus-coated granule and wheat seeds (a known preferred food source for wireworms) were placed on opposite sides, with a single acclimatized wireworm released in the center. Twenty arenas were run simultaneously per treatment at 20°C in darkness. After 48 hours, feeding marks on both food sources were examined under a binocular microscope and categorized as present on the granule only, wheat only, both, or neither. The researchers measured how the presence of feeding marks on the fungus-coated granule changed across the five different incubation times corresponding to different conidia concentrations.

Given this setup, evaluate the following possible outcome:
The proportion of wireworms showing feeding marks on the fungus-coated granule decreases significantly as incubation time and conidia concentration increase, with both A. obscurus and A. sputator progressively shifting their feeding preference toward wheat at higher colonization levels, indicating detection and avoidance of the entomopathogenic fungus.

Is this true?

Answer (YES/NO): NO